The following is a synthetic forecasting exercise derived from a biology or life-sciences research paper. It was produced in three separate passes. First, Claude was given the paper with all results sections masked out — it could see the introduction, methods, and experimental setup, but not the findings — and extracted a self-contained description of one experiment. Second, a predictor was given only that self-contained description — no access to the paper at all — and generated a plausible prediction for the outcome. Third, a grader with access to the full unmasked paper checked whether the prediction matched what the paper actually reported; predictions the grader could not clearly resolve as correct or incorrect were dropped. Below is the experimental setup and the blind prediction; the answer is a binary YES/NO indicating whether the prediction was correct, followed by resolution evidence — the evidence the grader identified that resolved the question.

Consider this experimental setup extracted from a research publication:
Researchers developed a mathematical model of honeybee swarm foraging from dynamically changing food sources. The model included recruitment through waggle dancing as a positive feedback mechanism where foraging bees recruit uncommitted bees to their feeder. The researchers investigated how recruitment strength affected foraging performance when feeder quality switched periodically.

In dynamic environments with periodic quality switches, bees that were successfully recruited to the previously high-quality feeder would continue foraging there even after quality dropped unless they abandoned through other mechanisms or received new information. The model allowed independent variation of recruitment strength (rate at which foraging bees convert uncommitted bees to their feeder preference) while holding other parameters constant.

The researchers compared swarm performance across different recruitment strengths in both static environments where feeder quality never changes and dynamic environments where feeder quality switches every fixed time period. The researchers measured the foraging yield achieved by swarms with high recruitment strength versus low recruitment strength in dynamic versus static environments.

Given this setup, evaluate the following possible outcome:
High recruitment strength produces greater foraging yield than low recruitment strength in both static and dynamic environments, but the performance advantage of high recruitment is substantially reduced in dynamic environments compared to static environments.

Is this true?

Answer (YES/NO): NO